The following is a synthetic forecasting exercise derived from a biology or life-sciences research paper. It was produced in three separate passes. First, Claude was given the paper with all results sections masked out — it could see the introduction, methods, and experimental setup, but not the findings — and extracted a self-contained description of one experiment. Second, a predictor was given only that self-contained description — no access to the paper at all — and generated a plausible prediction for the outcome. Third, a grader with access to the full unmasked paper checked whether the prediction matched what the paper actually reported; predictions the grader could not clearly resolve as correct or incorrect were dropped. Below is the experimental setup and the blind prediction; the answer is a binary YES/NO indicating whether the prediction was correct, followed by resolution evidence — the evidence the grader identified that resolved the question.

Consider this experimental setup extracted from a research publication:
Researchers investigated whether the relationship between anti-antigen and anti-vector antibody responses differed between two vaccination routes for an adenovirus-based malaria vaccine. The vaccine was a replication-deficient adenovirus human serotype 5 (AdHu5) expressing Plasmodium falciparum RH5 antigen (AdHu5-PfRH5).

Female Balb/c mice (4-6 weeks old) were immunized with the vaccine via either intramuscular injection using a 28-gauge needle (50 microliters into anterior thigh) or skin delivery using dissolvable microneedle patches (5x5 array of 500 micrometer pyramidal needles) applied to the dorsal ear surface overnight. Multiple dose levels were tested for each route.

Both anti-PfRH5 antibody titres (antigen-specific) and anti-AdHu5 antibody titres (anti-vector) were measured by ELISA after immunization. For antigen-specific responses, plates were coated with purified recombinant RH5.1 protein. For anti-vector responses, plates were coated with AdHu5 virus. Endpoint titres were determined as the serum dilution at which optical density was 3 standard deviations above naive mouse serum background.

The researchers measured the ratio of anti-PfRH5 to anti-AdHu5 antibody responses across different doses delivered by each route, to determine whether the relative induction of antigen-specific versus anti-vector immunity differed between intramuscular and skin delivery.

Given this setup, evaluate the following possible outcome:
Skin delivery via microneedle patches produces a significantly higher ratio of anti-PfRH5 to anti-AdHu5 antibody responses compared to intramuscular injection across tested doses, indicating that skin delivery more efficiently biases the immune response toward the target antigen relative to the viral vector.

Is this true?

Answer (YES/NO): YES